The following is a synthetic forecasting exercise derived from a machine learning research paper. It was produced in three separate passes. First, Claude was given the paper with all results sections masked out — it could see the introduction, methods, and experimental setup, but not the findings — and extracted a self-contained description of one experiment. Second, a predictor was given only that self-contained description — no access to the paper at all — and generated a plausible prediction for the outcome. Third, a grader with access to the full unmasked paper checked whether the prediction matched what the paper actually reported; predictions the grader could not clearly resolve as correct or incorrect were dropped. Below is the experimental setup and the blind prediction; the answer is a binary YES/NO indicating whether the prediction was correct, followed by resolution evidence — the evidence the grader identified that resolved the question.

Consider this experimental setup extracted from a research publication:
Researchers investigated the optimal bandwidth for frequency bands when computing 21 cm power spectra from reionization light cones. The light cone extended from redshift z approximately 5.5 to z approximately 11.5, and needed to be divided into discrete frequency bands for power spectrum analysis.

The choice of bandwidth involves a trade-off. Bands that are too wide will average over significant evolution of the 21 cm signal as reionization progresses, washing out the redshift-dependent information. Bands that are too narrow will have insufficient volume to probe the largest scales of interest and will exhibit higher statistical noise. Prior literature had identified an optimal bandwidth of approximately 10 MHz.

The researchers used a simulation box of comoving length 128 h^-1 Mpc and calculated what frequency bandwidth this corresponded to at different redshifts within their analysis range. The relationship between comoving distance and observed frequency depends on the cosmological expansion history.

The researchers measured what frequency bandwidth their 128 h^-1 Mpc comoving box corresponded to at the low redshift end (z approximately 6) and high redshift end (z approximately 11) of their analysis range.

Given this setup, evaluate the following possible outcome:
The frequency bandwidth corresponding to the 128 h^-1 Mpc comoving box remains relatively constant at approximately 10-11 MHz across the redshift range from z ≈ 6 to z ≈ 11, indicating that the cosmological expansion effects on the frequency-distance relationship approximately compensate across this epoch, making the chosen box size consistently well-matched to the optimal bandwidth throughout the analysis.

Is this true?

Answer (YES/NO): NO